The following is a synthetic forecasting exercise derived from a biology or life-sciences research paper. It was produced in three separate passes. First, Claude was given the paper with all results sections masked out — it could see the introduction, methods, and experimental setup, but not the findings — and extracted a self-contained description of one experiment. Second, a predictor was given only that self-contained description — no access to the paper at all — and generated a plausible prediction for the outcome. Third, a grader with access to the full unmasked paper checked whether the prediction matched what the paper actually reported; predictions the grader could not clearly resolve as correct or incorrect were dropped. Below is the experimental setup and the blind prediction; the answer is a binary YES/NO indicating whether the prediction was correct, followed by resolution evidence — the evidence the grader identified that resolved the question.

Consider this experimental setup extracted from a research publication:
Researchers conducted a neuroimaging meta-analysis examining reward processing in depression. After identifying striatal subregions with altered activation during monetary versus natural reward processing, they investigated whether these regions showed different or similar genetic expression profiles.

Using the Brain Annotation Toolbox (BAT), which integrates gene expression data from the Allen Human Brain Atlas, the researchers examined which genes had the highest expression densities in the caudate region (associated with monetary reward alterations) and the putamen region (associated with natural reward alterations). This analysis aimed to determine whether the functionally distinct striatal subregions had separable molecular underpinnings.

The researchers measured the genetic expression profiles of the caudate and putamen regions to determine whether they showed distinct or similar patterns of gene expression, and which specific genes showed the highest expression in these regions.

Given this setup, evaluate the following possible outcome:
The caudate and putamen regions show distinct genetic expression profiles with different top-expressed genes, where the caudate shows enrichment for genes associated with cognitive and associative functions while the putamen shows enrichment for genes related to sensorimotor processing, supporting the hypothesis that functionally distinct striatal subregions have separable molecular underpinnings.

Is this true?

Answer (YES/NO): NO